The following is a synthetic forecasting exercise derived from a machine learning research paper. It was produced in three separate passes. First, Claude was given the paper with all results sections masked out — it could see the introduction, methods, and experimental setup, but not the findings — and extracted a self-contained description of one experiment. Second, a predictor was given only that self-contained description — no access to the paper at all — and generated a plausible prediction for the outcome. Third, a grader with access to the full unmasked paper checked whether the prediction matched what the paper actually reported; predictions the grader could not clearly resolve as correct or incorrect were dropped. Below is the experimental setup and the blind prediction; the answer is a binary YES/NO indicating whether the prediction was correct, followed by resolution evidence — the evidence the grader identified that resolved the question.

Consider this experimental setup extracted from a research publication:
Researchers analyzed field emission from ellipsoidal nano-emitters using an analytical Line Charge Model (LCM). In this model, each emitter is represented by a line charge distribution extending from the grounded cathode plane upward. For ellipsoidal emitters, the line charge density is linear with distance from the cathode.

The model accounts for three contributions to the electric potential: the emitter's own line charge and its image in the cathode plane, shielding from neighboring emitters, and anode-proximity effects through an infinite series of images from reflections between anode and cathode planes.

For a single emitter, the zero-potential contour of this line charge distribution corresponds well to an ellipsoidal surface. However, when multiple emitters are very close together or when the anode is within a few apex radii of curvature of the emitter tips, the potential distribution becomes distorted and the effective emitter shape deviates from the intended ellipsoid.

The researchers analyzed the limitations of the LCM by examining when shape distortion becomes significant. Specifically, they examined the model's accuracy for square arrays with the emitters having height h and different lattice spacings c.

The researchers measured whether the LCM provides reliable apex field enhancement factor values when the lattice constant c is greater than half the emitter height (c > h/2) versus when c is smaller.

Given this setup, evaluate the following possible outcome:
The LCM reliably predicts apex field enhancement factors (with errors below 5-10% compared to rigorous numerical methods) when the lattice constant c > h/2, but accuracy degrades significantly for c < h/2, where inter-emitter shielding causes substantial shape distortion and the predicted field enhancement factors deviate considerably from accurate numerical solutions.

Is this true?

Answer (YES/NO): YES